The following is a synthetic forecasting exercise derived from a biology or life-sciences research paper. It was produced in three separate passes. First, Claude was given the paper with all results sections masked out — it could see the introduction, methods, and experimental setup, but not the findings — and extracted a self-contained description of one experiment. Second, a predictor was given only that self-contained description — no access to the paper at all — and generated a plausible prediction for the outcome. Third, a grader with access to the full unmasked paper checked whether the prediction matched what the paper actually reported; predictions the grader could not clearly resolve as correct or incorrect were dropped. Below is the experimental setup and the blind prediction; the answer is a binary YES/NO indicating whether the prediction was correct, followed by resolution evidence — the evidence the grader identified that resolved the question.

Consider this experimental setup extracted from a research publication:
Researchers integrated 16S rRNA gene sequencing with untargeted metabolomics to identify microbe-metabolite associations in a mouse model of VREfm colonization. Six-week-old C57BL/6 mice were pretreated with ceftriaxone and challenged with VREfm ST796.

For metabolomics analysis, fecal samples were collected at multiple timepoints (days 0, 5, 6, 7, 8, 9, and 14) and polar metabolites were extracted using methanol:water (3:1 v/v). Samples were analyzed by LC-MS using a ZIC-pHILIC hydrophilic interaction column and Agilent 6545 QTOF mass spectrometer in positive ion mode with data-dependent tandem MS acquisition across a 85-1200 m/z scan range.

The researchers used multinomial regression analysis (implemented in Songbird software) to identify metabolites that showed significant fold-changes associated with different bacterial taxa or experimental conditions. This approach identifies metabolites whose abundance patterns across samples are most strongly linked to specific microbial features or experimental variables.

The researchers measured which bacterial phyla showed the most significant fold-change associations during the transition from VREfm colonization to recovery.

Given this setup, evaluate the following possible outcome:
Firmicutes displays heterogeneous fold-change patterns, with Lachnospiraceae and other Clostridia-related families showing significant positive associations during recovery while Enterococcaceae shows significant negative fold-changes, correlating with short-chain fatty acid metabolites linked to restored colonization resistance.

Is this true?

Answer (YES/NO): NO